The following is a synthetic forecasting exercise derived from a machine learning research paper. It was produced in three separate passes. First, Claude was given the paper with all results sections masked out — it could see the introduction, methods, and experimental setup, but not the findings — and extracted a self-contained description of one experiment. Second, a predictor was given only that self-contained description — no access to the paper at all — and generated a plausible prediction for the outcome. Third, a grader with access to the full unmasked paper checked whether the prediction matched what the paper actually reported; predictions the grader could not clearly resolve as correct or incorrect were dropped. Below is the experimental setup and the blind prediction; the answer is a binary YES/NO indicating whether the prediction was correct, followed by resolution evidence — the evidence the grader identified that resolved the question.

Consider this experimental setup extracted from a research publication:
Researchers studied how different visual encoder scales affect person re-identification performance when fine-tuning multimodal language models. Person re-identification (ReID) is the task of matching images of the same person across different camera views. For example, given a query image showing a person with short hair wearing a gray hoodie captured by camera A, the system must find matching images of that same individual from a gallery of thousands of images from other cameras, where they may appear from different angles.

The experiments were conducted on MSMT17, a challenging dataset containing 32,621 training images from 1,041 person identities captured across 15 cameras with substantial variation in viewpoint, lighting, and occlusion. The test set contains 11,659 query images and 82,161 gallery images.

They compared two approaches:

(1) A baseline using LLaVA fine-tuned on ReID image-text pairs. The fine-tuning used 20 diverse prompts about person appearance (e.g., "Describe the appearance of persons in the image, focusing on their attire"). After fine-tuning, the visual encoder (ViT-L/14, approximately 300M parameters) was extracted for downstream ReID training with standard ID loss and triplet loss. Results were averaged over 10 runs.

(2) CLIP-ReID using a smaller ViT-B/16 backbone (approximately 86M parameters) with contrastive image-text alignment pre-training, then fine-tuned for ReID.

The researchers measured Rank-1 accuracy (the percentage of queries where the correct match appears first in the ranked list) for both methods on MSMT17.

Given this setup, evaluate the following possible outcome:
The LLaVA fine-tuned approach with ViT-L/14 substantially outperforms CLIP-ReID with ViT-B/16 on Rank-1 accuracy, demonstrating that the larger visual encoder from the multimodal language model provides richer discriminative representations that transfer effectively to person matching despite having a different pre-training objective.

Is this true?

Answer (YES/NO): NO